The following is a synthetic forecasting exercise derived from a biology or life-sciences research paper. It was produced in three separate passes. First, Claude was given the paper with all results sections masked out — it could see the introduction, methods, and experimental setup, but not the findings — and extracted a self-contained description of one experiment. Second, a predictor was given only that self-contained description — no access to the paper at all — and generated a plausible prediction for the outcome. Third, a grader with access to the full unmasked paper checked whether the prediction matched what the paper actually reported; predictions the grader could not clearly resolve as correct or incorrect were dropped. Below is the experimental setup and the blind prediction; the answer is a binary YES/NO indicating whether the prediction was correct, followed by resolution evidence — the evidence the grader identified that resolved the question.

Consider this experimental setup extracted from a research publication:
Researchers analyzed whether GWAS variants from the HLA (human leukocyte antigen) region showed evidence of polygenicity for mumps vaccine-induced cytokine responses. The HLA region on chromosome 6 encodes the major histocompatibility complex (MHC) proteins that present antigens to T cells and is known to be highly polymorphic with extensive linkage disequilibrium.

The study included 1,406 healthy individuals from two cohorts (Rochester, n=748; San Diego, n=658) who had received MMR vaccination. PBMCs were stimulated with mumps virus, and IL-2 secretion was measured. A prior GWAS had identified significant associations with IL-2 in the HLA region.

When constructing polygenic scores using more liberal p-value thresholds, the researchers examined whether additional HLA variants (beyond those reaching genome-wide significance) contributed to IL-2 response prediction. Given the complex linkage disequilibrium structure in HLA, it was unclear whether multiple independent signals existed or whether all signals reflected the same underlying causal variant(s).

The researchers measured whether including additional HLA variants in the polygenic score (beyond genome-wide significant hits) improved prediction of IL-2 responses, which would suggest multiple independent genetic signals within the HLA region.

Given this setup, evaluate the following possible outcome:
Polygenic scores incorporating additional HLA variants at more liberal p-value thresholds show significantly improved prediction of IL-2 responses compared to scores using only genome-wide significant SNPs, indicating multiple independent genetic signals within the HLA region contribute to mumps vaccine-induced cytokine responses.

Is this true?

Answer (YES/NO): YES